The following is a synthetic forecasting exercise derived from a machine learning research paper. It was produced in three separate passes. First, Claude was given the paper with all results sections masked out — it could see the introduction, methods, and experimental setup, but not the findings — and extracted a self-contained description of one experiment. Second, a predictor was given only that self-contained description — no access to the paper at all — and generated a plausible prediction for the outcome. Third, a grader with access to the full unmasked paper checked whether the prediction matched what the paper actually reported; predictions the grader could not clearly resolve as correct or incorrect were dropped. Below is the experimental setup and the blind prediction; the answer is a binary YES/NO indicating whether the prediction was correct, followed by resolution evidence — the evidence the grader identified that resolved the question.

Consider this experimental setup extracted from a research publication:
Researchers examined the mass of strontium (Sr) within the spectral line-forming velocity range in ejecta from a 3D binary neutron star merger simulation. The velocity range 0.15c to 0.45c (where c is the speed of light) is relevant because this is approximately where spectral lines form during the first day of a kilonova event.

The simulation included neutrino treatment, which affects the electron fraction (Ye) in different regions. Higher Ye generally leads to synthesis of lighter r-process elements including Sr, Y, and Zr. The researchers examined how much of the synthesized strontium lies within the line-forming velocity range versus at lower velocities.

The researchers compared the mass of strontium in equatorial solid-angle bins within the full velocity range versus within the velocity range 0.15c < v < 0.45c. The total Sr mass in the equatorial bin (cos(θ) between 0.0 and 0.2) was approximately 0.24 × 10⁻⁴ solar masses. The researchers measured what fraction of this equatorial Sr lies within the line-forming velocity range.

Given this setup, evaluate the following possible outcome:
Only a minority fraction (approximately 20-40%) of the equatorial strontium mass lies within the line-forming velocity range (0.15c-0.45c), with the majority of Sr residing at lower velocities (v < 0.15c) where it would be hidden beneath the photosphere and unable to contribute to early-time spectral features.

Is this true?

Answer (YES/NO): YES